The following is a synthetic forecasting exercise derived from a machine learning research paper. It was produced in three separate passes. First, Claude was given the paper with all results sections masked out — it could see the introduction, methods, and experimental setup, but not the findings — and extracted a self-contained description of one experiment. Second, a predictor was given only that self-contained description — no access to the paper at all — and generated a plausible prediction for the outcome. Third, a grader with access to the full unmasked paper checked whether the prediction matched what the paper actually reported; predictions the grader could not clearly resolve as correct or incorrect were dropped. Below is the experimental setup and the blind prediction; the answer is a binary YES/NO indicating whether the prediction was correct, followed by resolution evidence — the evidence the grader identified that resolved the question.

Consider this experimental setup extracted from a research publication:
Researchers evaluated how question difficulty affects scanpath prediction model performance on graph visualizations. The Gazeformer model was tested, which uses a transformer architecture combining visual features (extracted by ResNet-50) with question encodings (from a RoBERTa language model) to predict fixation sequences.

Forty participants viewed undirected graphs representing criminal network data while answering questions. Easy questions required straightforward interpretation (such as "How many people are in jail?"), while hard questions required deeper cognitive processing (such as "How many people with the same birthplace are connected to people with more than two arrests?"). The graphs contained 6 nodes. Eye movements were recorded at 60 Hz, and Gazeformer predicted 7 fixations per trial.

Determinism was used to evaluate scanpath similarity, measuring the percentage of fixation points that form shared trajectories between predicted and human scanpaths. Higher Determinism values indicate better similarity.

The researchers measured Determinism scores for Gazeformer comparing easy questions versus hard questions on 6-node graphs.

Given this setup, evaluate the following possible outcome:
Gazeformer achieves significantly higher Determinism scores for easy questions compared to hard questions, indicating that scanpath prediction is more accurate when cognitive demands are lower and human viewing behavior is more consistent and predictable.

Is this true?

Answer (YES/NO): YES